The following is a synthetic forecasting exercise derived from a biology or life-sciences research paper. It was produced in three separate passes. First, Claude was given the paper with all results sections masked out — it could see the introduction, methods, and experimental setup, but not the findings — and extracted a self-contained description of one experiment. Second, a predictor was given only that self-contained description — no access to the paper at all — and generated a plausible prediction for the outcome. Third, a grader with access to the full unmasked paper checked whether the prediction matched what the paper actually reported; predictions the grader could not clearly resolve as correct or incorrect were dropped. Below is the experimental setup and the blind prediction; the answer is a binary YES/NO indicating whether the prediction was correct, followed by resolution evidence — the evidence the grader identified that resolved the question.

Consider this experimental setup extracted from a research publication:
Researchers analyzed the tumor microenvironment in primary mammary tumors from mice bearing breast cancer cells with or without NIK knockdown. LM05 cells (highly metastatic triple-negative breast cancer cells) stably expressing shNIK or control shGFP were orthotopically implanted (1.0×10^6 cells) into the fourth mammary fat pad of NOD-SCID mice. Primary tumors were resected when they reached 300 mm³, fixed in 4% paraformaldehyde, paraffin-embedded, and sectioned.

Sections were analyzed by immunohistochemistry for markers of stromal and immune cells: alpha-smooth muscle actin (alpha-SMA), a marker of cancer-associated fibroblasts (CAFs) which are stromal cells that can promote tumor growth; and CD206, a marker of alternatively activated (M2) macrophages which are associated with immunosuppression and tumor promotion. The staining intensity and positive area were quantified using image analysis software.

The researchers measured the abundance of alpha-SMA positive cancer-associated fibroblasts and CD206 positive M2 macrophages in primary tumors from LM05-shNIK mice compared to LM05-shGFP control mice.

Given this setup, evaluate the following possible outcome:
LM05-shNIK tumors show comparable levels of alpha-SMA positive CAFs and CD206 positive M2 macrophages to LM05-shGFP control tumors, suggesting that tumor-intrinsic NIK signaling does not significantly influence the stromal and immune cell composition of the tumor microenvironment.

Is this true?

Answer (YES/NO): NO